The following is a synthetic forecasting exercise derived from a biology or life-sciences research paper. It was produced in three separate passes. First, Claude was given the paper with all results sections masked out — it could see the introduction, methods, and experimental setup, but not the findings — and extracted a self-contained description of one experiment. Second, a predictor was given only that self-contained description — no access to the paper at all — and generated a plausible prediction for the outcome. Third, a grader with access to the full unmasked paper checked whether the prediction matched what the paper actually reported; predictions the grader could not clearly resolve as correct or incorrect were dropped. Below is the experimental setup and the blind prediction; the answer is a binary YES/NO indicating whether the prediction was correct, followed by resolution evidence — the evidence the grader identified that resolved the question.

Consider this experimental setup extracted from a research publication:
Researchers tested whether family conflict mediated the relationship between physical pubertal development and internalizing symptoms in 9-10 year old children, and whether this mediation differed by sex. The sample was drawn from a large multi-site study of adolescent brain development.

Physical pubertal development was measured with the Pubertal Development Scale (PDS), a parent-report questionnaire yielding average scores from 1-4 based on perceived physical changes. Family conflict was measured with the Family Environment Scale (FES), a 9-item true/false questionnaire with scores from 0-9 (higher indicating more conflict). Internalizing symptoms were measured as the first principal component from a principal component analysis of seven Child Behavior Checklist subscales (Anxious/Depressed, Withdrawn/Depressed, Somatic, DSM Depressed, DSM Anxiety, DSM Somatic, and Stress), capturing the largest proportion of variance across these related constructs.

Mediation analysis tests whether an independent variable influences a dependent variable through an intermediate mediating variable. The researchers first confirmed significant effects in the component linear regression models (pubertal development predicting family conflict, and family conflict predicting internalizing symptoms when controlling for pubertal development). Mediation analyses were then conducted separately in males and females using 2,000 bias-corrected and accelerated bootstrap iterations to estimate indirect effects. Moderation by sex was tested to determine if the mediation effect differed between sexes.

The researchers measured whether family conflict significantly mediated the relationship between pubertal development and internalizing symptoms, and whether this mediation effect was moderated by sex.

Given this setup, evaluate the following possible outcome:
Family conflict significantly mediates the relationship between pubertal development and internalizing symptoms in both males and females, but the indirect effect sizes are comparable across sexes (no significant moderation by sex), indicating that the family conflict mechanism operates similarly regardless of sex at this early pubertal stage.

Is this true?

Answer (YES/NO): YES